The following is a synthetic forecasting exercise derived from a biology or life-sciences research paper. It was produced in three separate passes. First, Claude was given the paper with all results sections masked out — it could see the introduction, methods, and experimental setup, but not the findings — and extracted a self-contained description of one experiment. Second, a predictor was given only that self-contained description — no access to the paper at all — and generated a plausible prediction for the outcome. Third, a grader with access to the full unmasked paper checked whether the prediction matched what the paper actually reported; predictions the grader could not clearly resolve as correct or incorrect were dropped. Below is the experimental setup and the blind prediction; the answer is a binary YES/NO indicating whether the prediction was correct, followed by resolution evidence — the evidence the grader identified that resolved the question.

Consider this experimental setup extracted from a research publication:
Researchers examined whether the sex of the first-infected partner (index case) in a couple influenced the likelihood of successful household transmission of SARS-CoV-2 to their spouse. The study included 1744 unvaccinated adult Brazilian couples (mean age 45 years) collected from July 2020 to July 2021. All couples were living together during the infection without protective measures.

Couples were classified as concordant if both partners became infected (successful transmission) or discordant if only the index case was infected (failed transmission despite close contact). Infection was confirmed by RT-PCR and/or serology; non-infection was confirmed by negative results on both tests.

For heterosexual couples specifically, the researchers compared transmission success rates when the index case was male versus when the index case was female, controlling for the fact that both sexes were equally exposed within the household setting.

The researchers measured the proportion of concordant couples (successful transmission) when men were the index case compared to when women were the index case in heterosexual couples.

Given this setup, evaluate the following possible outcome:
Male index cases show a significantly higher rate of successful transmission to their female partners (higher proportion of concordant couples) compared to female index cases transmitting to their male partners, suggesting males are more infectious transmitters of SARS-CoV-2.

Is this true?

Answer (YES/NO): YES